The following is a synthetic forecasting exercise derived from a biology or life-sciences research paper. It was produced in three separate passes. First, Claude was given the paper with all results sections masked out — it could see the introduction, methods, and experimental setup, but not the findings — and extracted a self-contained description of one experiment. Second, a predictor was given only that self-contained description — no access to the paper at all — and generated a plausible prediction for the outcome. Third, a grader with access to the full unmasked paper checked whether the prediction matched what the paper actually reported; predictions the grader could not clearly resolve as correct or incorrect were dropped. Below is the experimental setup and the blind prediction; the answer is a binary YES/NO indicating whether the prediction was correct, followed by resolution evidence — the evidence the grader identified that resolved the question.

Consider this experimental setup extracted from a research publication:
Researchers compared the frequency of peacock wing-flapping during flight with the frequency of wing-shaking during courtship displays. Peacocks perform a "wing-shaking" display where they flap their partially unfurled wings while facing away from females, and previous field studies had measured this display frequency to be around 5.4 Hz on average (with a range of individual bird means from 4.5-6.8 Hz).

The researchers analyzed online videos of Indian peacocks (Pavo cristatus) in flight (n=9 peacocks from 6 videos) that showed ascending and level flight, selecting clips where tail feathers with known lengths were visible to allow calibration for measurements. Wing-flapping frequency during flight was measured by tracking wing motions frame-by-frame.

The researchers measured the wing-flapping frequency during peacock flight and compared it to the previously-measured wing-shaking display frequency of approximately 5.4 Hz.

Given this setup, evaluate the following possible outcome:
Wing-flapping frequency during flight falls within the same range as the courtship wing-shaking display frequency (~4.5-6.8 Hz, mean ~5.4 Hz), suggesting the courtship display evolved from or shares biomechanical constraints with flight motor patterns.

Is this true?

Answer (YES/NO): YES